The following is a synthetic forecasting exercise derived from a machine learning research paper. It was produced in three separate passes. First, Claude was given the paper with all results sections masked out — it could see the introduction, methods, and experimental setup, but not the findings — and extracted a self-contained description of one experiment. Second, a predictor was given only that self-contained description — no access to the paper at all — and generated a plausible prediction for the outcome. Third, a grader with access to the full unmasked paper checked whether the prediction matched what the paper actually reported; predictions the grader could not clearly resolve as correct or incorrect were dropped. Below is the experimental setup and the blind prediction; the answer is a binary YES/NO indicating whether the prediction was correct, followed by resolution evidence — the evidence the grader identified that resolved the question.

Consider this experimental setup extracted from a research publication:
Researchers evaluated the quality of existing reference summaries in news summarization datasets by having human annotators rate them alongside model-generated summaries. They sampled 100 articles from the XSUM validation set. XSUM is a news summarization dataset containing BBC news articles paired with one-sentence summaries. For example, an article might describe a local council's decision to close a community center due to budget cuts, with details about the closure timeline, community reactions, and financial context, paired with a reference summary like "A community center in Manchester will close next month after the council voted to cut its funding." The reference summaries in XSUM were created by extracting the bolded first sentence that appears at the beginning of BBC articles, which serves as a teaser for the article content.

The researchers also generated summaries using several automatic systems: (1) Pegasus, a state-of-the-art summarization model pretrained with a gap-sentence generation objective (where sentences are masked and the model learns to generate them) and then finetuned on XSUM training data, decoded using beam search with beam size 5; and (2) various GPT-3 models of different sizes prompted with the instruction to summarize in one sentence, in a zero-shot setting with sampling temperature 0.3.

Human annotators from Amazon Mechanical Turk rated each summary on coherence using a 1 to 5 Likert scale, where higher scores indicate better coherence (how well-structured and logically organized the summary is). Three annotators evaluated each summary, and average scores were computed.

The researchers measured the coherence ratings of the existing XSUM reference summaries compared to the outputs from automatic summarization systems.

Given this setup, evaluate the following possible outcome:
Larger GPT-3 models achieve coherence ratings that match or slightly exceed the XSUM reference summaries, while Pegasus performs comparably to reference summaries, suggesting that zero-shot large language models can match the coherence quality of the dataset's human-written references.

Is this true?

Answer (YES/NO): NO